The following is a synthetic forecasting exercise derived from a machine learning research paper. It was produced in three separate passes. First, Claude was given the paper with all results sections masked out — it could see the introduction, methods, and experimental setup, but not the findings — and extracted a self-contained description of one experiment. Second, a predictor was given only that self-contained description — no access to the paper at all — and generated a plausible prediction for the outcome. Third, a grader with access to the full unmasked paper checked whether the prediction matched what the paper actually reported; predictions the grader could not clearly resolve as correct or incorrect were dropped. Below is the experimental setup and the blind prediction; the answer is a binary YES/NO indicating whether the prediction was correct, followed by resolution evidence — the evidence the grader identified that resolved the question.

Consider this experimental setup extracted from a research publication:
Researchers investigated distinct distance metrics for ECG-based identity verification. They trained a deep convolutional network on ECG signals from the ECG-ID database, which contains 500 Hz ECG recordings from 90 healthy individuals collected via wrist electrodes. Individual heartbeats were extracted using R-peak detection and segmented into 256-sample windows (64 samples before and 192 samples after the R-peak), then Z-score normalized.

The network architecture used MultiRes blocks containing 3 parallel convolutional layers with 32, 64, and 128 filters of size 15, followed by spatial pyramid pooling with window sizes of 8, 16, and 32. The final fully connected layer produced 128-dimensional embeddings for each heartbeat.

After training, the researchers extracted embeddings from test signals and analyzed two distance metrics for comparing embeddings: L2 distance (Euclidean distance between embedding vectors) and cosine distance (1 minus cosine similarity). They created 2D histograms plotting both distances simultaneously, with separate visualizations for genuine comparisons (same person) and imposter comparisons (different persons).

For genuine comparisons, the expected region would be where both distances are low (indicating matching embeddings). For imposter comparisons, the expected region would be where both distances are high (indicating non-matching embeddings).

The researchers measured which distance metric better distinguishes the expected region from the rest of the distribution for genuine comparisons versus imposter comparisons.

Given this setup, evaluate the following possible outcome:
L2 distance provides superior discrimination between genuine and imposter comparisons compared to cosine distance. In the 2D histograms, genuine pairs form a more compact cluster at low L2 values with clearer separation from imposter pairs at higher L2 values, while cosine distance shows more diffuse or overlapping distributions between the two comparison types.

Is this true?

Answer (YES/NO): NO